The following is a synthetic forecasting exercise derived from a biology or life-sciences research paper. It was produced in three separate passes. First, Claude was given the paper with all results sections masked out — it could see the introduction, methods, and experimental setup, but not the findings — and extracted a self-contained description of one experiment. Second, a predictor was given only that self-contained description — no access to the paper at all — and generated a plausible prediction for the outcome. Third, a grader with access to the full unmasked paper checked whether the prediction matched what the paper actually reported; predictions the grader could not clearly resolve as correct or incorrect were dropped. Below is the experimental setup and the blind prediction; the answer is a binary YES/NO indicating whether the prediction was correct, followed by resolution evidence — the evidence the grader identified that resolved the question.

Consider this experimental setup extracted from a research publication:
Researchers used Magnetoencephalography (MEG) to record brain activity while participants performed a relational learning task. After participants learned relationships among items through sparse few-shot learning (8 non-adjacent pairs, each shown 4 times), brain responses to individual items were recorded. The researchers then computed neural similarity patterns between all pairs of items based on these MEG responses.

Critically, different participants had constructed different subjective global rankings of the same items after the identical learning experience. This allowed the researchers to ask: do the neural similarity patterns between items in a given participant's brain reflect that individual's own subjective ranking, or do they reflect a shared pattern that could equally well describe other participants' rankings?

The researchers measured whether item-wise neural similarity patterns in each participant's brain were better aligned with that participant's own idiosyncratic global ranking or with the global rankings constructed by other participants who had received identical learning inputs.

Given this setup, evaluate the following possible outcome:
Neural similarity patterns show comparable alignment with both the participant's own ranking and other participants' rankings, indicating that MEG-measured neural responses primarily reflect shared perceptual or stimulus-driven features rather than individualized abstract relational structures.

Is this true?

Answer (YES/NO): NO